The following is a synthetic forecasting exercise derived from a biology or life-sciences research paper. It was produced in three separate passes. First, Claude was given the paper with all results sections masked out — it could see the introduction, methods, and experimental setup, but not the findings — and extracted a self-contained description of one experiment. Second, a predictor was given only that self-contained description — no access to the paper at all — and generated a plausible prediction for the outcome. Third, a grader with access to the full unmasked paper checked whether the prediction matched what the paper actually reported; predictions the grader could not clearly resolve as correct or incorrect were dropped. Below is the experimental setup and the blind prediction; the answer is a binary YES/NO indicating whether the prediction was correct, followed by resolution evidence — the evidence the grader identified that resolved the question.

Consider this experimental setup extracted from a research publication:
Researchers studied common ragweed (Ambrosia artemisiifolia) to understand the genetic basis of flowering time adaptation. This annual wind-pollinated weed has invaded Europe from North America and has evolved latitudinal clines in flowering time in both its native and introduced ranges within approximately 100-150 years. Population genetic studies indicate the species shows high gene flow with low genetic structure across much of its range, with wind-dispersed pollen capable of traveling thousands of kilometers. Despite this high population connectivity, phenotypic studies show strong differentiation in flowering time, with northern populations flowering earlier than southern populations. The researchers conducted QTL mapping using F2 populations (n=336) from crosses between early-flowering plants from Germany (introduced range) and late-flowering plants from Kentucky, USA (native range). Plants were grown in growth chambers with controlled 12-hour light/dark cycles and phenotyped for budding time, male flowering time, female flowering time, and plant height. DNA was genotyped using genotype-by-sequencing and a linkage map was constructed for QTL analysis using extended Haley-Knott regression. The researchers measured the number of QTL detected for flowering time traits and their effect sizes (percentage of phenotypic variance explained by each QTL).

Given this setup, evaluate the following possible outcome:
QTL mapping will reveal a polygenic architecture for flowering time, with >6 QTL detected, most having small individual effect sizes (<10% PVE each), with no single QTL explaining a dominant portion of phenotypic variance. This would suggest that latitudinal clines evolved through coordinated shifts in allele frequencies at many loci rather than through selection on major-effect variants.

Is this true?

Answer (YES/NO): NO